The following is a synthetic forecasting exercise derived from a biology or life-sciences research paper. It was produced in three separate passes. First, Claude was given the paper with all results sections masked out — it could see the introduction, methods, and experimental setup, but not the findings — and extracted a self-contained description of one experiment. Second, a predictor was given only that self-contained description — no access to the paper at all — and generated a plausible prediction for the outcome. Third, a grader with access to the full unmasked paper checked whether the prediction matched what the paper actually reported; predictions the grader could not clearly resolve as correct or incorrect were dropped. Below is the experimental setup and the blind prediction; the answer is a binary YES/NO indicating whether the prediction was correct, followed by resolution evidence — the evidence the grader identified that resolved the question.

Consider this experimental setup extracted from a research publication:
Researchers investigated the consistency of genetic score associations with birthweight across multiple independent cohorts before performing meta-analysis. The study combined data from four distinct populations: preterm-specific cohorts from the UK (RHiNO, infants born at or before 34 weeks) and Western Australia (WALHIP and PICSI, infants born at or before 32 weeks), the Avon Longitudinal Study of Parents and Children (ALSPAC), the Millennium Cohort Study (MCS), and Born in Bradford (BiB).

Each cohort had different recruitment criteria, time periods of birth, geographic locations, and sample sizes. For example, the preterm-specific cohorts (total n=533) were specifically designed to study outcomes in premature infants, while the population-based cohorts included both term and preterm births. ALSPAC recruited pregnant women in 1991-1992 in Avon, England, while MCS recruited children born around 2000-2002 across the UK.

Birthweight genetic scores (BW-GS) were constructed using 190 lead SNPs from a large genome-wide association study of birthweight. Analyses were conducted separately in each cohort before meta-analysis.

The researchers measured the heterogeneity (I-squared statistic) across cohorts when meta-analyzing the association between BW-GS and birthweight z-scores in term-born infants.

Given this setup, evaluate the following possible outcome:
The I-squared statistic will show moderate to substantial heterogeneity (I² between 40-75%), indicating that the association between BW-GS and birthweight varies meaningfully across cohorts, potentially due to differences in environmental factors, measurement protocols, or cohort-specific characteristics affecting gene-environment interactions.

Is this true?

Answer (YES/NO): NO